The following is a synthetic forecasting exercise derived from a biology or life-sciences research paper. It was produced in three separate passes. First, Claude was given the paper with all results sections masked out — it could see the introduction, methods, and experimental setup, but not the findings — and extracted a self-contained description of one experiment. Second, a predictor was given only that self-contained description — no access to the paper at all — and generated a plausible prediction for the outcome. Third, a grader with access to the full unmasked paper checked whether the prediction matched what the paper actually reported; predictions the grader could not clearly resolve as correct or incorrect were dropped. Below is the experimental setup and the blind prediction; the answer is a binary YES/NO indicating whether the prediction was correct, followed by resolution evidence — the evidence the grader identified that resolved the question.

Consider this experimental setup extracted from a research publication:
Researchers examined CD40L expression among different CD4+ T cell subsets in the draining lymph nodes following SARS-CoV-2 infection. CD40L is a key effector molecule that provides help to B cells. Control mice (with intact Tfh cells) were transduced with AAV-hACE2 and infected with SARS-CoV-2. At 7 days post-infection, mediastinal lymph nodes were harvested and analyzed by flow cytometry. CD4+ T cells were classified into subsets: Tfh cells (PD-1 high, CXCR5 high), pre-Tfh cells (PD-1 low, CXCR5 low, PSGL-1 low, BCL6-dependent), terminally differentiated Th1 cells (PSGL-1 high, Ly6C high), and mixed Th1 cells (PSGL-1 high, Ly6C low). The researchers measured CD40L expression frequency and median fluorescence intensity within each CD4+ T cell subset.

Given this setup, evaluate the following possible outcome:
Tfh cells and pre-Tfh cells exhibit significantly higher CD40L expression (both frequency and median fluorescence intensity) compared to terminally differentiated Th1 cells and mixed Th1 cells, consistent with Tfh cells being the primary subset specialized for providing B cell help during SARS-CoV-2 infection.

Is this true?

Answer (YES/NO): NO